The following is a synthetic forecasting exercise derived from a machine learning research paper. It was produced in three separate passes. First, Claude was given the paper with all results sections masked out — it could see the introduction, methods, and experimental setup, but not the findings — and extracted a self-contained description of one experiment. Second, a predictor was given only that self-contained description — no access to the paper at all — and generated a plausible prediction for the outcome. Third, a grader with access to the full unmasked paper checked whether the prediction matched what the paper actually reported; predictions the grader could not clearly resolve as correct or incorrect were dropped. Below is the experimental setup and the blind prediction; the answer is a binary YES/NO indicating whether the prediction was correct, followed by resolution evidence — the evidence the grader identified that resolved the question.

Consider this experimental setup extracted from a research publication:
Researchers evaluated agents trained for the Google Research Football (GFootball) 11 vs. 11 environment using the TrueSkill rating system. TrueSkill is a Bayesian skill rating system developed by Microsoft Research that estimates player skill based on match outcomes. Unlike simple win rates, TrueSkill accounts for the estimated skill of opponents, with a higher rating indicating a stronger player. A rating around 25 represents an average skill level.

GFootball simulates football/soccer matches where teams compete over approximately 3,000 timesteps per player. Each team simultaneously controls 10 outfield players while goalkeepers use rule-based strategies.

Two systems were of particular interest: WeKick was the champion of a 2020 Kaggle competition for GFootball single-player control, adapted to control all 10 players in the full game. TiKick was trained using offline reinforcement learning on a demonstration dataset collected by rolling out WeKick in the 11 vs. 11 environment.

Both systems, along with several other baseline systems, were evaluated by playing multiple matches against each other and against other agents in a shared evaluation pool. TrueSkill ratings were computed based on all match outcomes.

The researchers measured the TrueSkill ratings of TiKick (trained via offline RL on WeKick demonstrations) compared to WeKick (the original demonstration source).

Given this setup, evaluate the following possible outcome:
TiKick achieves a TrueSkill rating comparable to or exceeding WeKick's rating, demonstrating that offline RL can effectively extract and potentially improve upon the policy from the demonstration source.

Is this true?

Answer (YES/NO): YES